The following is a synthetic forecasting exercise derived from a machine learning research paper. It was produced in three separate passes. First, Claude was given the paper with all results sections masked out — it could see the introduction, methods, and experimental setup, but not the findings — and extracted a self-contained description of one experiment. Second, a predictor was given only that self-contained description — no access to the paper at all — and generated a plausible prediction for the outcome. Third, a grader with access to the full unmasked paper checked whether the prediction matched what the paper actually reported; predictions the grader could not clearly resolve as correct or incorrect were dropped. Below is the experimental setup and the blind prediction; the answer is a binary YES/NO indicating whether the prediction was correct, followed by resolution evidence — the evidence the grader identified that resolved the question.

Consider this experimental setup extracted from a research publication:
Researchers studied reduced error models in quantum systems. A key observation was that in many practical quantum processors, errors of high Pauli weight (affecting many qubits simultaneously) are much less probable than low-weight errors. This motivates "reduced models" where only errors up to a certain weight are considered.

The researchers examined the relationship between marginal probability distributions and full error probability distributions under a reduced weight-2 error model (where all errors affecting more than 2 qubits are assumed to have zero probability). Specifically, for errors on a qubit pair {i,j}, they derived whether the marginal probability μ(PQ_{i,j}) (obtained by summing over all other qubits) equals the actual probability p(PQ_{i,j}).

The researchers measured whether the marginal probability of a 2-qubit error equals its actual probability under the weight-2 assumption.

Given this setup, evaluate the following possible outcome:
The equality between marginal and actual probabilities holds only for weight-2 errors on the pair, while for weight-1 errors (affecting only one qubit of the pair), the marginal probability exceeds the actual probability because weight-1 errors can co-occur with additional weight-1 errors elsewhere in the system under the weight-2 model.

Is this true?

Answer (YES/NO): YES